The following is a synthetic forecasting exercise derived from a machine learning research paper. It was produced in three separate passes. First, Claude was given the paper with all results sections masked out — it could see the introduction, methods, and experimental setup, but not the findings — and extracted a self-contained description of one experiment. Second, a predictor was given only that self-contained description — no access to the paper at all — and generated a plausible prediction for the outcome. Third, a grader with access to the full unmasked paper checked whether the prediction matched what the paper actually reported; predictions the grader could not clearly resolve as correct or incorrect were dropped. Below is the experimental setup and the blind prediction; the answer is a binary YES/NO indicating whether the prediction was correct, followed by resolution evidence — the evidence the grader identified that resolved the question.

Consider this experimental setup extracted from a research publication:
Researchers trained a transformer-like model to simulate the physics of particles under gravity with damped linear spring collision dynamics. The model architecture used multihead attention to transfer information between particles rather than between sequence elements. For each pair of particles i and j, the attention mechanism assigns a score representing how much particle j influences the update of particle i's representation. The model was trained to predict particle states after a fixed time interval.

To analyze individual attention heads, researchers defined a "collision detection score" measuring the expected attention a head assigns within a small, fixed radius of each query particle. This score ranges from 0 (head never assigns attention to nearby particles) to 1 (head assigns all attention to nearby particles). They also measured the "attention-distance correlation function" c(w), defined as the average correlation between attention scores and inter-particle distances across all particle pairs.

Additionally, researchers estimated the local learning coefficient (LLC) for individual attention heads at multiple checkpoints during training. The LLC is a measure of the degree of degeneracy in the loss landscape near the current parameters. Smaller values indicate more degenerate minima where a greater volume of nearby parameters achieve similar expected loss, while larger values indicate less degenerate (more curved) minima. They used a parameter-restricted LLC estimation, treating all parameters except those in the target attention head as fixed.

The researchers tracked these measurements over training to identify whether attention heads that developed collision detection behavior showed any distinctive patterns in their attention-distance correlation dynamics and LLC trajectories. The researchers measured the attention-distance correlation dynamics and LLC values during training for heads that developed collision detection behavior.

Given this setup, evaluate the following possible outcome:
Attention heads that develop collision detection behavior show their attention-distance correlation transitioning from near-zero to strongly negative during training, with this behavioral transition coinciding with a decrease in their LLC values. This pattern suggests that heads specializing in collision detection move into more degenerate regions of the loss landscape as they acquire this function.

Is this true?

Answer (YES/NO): NO